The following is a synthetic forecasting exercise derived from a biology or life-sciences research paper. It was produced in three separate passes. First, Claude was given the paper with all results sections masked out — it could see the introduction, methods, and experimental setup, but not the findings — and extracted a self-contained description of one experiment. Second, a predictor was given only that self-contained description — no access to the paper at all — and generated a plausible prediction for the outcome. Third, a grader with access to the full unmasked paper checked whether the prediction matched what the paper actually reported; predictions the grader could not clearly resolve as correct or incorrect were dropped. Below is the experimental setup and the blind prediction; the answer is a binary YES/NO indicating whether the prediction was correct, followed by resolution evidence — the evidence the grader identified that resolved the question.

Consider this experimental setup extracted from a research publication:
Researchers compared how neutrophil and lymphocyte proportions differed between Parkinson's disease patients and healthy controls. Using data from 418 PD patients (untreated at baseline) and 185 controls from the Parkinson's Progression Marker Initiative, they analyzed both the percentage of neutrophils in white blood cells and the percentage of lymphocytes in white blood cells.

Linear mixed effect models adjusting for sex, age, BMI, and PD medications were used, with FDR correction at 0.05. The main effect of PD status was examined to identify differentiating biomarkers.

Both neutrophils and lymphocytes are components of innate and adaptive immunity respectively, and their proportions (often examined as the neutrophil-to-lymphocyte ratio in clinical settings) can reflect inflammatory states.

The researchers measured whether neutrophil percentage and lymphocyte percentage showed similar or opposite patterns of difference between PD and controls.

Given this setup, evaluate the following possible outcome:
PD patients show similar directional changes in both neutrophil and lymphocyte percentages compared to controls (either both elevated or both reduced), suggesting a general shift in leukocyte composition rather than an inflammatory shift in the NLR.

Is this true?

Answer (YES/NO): NO